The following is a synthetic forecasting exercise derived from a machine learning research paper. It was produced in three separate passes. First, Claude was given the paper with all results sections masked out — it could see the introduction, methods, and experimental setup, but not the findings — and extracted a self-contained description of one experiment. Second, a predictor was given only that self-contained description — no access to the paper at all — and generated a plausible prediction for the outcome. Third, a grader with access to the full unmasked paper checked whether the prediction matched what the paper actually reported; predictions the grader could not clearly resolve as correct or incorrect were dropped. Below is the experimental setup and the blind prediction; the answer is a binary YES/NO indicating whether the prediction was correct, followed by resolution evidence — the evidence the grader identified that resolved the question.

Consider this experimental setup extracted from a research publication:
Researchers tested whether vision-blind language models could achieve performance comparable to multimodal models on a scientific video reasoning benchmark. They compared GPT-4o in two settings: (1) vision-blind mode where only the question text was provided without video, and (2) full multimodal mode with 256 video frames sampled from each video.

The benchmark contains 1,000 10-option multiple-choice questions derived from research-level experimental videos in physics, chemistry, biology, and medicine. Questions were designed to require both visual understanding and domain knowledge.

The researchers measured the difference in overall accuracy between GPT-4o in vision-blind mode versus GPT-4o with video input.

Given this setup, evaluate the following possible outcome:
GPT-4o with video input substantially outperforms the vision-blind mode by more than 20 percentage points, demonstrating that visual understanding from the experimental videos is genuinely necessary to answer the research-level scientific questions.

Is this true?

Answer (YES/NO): NO